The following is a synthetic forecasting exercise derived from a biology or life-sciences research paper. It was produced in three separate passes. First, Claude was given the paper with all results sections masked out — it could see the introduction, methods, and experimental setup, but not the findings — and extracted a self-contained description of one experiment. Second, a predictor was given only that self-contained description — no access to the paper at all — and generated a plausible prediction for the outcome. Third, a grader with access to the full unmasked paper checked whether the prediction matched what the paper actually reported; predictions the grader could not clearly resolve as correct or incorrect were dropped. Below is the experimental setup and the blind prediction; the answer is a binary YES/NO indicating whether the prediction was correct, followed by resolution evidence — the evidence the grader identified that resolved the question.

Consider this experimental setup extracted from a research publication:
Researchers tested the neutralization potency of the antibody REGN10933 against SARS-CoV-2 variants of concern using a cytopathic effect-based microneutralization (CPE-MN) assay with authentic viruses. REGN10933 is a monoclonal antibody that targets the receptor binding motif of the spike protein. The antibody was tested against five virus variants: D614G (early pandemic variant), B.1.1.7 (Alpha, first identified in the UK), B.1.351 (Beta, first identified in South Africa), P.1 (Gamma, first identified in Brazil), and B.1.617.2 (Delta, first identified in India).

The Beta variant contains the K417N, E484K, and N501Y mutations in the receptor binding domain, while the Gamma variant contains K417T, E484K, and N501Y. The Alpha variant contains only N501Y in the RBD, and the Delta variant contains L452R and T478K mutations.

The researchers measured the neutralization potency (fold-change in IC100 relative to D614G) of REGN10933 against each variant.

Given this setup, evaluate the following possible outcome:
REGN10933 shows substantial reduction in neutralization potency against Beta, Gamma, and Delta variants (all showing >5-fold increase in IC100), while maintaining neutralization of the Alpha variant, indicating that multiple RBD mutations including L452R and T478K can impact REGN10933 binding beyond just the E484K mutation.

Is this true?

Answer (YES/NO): NO